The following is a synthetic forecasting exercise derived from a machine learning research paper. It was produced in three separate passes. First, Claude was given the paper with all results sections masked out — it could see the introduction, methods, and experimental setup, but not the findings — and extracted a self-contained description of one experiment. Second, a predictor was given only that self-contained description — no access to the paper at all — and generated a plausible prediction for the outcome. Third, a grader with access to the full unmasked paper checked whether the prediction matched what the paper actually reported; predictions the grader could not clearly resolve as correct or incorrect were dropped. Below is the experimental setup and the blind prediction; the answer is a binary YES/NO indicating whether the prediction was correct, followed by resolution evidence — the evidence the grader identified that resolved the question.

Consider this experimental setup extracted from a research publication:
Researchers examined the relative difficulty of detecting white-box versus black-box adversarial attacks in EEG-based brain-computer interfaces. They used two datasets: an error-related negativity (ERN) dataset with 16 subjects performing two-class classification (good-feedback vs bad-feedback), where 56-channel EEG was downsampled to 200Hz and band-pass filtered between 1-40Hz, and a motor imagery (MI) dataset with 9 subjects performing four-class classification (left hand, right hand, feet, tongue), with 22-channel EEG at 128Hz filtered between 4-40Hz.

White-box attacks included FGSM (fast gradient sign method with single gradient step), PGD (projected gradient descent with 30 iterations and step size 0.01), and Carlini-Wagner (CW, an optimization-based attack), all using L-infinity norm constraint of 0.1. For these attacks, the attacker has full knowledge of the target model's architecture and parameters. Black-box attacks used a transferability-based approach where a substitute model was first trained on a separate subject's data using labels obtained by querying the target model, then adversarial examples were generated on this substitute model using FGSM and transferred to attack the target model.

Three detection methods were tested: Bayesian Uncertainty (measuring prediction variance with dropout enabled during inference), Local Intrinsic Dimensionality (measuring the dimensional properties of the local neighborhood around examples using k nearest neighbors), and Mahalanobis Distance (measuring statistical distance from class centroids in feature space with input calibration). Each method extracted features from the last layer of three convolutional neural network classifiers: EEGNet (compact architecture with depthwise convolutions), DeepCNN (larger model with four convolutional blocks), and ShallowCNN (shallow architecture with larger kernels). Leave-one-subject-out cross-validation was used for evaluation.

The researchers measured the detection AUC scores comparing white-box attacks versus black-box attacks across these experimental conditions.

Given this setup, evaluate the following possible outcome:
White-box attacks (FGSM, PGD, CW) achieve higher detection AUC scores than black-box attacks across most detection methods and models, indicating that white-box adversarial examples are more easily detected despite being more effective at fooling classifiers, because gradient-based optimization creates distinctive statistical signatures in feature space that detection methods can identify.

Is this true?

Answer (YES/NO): YES